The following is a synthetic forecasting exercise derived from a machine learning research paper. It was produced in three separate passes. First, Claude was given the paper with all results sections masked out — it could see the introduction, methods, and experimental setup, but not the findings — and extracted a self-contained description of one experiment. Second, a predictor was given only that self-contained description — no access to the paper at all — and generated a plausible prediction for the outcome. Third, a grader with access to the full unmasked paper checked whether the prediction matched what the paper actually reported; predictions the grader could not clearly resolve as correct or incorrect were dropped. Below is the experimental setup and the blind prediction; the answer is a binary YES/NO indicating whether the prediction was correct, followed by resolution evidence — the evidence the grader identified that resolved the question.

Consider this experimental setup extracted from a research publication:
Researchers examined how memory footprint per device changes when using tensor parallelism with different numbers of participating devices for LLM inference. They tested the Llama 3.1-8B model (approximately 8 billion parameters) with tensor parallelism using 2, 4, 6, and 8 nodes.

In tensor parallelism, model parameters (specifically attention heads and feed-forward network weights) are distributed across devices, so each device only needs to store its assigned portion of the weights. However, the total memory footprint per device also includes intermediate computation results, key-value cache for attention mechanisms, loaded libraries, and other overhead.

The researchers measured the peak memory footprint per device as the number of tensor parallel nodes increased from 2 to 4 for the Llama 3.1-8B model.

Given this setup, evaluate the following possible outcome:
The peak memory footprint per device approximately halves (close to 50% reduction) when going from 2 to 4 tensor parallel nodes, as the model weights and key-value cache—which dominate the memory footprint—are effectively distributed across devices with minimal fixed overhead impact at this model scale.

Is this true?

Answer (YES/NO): NO